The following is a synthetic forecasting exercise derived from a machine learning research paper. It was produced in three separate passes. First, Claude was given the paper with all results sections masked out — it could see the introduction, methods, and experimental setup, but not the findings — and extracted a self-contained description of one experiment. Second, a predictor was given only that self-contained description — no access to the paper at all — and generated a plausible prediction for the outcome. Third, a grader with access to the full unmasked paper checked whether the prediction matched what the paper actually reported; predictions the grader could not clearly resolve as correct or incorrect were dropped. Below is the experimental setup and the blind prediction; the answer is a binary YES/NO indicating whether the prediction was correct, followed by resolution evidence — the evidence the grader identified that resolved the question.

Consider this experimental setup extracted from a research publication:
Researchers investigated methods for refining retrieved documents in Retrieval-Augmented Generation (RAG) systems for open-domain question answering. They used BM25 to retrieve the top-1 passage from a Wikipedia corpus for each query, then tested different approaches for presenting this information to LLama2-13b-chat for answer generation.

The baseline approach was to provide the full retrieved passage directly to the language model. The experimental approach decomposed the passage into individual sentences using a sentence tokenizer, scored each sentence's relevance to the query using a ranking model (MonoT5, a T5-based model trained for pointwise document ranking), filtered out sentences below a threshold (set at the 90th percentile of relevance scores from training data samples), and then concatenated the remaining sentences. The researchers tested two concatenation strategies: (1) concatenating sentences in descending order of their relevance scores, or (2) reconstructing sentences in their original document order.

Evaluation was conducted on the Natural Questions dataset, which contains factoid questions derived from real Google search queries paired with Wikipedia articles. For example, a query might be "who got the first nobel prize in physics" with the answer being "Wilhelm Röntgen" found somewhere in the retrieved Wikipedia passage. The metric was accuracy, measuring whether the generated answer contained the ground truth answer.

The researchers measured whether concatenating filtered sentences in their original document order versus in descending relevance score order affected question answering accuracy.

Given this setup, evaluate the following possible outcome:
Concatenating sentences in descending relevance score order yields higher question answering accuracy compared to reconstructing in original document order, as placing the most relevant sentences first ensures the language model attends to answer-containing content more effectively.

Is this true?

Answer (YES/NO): NO